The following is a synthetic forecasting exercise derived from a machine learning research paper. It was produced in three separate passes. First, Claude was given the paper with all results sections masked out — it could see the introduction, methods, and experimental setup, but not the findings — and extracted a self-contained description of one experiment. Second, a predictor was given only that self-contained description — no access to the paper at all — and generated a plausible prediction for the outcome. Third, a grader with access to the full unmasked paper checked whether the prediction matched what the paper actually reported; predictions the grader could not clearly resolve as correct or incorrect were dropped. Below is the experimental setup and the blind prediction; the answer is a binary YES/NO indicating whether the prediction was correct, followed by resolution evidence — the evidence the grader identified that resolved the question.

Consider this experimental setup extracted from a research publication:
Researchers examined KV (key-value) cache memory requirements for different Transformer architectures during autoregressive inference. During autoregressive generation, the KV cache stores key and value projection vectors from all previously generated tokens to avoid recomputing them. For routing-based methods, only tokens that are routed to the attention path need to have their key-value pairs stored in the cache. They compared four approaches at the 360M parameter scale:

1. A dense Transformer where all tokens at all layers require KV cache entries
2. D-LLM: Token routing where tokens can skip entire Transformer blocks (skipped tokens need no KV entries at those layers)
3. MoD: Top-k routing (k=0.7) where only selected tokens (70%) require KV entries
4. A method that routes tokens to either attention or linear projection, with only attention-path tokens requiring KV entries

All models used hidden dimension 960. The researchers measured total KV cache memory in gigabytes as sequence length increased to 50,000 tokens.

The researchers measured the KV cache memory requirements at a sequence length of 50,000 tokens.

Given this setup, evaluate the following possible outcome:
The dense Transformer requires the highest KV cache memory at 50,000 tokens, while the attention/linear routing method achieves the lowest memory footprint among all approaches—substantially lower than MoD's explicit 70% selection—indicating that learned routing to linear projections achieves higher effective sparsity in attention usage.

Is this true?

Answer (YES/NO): YES